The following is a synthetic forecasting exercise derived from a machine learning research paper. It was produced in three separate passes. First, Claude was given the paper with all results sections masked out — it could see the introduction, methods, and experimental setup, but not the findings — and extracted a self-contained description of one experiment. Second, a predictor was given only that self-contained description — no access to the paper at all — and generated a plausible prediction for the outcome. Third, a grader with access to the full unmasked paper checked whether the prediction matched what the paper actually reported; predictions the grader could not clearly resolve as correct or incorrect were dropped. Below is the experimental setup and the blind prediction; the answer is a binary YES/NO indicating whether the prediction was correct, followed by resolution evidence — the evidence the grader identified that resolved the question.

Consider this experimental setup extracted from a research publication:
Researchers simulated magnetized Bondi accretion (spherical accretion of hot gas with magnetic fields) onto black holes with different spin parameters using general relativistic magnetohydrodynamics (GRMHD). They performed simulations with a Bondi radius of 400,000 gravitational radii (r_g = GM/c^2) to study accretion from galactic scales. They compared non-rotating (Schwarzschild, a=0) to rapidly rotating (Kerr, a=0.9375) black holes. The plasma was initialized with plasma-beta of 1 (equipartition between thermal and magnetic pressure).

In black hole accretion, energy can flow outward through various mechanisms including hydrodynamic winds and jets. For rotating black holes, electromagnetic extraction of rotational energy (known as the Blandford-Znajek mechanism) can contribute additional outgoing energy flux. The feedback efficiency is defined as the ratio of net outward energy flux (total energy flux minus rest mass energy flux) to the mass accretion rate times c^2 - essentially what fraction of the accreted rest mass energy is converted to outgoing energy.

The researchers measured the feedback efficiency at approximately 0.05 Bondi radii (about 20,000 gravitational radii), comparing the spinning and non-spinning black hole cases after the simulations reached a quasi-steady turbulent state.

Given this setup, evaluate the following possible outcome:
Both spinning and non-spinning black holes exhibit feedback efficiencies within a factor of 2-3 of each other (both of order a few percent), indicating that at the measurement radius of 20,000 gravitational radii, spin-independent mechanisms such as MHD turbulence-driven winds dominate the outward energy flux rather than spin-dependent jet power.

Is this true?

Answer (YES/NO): NO